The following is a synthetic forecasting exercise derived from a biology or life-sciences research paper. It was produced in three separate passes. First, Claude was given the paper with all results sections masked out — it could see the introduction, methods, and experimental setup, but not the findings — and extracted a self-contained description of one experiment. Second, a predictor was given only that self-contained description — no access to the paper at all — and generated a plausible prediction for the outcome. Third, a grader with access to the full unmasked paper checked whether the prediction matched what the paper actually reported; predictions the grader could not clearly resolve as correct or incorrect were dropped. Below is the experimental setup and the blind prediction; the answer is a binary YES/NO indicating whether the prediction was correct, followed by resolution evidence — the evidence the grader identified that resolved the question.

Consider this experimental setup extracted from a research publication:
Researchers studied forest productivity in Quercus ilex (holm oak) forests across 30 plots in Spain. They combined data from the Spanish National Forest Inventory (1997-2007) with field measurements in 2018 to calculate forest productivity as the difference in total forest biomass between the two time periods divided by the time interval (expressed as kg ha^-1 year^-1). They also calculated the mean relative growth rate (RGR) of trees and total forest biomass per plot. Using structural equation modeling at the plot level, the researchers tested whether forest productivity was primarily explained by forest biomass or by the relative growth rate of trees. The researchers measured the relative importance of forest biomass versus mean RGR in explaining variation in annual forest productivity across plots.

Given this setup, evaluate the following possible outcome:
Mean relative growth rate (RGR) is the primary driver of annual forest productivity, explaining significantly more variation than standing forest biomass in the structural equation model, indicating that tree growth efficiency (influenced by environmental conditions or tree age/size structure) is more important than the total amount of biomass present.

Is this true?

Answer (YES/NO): YES